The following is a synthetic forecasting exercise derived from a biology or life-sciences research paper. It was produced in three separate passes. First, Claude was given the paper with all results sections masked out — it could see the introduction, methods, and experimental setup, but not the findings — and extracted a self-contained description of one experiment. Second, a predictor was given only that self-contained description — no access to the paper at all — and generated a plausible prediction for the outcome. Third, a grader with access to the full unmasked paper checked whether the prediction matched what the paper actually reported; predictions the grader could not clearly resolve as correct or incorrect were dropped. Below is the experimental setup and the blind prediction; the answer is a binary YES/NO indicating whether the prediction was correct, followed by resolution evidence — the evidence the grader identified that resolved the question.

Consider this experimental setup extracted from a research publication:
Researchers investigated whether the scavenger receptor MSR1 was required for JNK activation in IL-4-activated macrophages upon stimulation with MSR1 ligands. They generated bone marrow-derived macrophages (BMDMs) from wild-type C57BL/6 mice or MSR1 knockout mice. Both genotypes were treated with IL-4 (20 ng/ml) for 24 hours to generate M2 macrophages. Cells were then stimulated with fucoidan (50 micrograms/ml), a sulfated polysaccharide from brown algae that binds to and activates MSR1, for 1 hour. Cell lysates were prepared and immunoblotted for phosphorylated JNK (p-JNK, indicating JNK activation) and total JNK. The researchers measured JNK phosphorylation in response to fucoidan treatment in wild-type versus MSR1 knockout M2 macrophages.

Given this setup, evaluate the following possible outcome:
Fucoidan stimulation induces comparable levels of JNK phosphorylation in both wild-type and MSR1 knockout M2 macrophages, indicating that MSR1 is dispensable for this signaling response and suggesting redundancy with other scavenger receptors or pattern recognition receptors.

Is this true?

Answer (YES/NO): NO